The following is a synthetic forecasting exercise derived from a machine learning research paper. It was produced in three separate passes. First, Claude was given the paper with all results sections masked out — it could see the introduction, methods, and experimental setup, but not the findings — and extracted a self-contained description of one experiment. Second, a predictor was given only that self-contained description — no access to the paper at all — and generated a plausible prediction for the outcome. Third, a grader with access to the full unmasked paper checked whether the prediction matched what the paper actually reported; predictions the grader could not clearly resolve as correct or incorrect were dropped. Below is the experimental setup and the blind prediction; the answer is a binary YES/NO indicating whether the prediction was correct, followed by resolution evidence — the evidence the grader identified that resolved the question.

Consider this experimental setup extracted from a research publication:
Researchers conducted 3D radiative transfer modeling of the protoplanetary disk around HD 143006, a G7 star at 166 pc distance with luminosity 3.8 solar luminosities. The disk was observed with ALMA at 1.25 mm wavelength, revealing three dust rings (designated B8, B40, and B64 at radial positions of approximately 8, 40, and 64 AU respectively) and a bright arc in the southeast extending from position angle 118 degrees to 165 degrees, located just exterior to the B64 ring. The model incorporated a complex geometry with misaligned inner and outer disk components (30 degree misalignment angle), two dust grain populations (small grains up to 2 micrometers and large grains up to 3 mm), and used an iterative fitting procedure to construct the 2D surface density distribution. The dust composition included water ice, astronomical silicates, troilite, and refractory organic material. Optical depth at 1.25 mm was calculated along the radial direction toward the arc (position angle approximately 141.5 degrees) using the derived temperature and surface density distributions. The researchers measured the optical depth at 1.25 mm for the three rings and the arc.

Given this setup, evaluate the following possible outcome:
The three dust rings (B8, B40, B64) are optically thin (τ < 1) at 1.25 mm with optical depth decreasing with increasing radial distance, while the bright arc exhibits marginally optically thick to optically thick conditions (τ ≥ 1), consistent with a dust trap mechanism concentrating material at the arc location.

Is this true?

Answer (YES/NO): NO